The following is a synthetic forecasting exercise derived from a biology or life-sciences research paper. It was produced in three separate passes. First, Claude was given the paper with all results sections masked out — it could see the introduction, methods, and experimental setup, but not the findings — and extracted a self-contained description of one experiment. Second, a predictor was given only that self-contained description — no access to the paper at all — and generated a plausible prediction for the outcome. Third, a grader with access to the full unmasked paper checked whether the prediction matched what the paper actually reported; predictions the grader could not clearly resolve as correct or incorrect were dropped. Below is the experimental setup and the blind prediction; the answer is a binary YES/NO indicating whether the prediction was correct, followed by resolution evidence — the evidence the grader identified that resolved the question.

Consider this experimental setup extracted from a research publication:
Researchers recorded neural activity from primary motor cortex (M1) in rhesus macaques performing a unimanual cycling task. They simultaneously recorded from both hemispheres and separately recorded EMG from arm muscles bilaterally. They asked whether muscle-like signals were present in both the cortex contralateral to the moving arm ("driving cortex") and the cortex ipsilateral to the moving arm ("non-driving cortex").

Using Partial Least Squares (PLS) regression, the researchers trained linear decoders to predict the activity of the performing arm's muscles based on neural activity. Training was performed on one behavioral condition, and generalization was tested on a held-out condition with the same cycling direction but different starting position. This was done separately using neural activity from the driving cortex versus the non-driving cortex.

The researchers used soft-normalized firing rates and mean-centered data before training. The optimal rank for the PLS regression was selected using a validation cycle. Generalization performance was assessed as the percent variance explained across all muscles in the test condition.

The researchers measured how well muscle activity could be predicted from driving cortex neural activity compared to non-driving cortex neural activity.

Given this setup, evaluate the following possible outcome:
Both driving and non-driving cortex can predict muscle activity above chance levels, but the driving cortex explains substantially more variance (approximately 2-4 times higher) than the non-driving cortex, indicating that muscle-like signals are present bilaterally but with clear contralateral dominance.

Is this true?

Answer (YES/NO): NO